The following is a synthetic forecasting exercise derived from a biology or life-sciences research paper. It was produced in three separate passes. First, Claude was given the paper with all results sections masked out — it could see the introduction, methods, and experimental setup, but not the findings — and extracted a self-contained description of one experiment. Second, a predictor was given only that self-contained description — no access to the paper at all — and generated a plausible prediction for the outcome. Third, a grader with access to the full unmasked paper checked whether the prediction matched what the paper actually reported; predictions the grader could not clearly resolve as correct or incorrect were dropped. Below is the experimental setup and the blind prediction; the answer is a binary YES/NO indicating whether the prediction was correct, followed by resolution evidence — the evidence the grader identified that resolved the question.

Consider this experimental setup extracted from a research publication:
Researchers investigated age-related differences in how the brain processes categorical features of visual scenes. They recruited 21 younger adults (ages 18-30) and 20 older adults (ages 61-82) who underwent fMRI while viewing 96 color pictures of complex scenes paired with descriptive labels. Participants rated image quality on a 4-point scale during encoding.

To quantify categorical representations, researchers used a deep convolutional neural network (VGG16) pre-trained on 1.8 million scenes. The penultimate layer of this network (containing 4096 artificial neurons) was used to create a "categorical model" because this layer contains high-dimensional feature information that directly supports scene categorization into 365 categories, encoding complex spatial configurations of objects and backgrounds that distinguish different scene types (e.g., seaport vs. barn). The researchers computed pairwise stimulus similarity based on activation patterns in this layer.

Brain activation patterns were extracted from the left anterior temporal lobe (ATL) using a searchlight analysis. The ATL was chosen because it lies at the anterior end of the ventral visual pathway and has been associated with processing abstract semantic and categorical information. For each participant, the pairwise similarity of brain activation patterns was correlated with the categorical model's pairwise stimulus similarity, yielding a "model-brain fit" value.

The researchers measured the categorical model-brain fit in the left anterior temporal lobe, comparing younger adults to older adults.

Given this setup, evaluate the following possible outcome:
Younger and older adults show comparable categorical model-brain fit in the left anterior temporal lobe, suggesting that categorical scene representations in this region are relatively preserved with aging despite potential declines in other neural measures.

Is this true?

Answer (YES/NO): NO